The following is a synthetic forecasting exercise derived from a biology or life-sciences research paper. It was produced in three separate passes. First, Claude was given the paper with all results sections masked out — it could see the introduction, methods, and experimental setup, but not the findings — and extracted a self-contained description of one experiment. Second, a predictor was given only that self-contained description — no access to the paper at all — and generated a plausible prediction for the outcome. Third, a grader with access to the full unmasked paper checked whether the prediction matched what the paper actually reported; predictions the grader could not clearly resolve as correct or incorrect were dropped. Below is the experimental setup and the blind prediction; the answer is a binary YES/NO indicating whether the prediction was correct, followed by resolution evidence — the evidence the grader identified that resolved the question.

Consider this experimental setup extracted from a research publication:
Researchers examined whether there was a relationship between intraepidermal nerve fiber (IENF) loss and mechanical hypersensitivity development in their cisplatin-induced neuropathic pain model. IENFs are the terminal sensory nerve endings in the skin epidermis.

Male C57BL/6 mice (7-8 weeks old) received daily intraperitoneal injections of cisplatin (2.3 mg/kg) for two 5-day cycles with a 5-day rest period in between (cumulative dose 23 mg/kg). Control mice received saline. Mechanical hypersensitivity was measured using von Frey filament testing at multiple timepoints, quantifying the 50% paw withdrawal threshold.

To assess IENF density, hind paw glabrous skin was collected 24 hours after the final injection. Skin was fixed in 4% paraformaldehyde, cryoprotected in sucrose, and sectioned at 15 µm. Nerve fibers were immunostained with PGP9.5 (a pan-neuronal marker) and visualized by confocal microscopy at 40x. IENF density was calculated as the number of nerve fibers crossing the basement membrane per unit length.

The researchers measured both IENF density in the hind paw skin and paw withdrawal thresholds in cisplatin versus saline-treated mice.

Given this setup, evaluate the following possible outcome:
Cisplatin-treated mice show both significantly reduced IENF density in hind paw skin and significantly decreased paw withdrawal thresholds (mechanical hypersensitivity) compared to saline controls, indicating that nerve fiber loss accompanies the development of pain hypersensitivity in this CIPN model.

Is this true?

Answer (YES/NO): YES